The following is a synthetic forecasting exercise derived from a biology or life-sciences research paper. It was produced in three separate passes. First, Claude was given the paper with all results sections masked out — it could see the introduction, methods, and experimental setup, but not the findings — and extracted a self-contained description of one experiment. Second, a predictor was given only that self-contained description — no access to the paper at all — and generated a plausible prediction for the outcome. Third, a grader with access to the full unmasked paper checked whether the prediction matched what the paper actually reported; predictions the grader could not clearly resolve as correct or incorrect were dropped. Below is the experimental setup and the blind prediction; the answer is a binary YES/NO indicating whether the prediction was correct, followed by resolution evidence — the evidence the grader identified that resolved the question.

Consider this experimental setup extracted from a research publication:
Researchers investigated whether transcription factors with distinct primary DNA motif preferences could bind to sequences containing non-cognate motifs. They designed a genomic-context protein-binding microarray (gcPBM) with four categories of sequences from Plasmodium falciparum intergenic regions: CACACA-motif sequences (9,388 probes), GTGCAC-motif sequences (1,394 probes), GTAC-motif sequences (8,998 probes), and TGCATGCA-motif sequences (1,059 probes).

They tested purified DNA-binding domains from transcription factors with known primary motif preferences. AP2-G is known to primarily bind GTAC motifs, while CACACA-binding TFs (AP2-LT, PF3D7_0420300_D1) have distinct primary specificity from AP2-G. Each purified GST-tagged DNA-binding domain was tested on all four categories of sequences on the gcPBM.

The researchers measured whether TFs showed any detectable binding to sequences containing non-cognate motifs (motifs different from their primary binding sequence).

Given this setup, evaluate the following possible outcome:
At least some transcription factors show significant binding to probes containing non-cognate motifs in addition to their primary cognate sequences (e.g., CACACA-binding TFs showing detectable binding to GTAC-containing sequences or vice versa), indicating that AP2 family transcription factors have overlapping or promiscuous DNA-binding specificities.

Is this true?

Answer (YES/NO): YES